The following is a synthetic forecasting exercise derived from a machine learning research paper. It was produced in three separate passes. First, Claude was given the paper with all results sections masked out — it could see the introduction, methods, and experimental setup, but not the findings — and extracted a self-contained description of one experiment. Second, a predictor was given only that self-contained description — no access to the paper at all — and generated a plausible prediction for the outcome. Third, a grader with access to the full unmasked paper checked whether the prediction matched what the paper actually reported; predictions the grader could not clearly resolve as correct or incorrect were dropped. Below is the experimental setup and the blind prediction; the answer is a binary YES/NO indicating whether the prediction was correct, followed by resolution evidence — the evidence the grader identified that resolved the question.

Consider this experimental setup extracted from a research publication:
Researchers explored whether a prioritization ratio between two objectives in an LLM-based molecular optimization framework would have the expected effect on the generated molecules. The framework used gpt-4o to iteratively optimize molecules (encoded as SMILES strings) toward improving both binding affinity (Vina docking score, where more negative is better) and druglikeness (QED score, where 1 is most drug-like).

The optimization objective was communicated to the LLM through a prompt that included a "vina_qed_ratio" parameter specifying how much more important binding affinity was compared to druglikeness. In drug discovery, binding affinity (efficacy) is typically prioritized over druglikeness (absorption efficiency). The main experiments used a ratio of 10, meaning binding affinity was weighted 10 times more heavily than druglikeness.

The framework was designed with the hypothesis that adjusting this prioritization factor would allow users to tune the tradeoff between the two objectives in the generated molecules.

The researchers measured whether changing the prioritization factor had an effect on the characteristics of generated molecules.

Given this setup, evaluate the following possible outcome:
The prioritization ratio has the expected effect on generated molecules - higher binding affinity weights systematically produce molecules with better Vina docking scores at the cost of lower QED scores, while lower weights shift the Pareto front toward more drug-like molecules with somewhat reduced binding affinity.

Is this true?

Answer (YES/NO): YES